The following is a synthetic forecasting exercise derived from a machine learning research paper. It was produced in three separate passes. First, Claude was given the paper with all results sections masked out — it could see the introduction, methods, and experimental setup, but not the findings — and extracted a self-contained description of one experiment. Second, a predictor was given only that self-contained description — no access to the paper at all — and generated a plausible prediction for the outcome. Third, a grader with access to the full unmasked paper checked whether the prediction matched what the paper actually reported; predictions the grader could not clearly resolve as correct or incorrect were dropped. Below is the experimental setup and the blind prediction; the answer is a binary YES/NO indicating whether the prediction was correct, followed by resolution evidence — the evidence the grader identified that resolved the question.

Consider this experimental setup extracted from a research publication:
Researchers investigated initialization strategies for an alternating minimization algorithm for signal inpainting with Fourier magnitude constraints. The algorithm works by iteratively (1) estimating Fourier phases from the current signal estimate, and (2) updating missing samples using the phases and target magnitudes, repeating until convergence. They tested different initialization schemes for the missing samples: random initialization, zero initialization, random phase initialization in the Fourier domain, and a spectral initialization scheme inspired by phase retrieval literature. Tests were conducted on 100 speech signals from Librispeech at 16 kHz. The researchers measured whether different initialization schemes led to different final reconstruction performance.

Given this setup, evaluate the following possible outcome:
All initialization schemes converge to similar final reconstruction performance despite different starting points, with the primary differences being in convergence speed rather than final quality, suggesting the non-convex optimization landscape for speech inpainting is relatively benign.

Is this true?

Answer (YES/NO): NO